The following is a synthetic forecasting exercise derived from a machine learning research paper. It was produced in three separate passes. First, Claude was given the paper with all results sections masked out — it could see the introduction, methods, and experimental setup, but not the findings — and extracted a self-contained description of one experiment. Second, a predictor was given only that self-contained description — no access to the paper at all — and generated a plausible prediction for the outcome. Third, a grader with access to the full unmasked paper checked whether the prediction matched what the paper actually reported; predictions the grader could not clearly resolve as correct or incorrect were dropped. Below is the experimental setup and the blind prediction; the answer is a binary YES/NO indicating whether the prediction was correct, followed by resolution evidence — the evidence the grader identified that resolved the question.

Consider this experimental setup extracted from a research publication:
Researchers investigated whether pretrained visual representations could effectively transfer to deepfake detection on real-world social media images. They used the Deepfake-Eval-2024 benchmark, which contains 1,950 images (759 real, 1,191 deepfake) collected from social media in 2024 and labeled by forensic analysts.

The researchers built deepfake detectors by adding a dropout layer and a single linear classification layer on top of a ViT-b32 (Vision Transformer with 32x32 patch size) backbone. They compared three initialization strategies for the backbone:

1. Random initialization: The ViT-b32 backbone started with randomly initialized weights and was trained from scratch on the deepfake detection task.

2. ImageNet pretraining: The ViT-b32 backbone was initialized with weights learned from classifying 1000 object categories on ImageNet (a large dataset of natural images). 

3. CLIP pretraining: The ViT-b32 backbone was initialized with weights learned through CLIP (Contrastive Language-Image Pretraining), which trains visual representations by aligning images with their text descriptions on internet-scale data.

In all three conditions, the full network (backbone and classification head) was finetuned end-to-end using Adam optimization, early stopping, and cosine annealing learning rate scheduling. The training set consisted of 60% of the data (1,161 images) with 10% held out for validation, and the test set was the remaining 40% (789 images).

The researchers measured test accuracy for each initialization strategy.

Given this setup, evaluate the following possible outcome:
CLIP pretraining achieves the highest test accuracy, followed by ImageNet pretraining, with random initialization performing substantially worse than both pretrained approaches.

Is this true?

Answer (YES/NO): YES